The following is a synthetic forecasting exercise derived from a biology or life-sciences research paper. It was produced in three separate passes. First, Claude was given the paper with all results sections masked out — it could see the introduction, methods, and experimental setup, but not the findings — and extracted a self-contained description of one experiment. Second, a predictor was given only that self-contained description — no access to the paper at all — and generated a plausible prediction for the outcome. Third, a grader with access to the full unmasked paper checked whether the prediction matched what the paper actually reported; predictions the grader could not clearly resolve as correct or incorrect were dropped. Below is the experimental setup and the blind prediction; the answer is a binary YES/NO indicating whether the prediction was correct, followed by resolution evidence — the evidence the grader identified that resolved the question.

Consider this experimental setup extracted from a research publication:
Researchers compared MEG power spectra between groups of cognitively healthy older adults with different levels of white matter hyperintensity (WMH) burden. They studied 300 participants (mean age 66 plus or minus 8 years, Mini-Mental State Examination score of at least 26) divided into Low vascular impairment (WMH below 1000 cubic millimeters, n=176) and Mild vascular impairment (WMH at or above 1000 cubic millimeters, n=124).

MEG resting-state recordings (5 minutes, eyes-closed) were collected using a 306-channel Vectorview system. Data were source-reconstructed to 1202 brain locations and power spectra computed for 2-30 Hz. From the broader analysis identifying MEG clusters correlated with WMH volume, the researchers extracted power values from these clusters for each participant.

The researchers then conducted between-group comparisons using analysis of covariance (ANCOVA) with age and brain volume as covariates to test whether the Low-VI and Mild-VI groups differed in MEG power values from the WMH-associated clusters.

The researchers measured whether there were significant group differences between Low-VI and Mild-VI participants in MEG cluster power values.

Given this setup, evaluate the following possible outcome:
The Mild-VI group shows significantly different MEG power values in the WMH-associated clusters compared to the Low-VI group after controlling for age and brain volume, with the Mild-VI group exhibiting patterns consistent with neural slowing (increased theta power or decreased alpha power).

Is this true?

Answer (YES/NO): NO